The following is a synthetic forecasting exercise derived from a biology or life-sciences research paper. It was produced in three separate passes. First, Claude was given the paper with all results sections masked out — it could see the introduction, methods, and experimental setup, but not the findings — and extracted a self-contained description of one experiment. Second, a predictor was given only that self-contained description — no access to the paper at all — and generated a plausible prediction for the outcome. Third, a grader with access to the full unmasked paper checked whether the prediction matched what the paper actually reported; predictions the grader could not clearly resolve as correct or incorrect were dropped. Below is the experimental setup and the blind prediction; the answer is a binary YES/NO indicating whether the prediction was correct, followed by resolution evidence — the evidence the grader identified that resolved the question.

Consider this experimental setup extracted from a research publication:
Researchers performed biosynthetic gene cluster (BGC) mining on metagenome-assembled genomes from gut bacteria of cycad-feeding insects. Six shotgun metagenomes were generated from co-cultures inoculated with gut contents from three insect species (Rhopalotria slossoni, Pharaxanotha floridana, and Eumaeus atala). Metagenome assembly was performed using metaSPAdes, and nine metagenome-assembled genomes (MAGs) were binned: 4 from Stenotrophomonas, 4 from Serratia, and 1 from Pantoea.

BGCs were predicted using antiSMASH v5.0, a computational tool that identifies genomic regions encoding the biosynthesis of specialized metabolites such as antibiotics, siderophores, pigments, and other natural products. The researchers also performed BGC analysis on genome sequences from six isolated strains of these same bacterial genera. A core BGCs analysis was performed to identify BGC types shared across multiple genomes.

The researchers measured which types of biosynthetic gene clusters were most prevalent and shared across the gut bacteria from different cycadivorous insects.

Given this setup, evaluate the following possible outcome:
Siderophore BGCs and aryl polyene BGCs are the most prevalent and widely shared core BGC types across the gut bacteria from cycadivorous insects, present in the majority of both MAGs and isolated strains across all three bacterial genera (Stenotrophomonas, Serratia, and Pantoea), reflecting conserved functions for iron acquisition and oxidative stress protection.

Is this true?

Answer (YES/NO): NO